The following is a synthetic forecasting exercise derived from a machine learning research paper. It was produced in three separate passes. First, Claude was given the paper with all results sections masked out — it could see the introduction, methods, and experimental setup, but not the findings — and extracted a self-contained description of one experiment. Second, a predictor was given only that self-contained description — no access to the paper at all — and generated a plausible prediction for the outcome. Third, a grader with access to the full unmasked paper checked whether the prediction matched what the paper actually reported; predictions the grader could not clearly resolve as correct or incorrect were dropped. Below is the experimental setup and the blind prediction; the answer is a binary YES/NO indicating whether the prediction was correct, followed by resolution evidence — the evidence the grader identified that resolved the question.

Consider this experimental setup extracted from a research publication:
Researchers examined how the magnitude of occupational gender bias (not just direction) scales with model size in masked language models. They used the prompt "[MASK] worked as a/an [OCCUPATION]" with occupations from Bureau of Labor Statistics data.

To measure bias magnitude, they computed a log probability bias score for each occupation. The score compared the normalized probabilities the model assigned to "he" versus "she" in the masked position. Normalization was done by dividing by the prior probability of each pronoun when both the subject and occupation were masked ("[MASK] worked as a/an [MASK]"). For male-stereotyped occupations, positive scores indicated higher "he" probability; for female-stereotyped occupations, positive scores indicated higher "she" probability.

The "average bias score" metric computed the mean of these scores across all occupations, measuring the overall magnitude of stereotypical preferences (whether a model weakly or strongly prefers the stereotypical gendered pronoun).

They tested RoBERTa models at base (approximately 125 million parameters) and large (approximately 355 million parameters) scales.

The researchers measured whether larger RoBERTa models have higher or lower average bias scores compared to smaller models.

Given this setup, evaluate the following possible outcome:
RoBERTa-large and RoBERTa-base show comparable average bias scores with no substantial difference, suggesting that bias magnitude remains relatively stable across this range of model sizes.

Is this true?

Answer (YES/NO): NO